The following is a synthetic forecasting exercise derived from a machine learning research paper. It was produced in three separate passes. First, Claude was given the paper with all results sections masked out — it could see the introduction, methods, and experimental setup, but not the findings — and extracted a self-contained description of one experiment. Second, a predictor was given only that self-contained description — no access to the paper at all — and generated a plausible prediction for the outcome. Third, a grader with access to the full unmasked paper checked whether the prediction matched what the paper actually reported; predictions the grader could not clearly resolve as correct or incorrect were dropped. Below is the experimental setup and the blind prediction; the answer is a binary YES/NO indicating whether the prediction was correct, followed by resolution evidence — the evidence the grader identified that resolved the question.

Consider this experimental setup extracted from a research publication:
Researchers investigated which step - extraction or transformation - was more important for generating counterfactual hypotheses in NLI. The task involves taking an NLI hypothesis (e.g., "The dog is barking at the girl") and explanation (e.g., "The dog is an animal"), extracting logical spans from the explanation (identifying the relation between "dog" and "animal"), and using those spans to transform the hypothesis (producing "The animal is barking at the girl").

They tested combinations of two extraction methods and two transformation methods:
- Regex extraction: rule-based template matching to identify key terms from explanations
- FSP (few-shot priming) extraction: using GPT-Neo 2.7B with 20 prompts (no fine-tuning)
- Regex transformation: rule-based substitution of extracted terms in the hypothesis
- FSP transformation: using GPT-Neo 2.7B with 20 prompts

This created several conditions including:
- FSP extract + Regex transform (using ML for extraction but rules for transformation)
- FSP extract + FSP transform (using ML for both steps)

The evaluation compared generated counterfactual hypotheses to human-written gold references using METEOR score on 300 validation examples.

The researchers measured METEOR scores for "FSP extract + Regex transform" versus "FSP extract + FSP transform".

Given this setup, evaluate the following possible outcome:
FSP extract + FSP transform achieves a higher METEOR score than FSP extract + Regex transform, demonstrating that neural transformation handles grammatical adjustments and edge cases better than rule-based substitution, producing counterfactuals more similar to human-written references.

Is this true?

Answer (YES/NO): YES